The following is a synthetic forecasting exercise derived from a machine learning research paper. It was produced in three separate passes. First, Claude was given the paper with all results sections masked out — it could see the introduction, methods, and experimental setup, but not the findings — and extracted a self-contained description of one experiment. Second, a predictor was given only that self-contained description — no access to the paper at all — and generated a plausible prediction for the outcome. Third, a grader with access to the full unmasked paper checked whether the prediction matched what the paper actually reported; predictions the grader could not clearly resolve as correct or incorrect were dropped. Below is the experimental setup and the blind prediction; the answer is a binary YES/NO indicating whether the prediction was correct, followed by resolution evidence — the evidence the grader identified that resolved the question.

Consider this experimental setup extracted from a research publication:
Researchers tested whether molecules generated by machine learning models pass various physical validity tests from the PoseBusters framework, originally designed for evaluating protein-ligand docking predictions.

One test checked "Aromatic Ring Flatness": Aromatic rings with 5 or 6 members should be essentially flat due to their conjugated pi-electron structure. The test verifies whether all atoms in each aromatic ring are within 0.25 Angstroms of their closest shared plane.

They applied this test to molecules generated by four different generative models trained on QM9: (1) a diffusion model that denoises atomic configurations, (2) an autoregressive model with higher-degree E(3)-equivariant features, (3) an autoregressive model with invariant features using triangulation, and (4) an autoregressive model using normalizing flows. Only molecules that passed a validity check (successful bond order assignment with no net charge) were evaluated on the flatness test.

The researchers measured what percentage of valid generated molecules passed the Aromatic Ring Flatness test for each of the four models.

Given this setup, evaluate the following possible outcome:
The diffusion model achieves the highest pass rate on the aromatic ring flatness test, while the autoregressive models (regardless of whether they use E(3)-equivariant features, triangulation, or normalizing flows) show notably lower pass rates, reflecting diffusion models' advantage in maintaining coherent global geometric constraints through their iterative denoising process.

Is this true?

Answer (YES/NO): NO